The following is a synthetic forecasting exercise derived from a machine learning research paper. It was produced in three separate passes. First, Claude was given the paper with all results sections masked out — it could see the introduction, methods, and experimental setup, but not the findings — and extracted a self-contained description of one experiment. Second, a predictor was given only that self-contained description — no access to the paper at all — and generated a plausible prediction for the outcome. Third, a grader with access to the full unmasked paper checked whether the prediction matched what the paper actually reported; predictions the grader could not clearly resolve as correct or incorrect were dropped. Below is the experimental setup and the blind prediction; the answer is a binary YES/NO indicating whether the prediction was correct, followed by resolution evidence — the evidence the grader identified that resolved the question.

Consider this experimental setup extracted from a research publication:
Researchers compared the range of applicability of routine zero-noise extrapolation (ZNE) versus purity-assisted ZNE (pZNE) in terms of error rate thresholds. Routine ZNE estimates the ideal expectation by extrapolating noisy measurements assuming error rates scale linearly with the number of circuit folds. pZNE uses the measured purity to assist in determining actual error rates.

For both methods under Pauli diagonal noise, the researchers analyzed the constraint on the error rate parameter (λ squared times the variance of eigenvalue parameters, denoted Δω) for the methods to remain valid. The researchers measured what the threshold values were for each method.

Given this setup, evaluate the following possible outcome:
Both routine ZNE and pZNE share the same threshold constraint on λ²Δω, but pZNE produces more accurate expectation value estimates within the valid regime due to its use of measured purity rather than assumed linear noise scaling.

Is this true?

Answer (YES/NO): NO